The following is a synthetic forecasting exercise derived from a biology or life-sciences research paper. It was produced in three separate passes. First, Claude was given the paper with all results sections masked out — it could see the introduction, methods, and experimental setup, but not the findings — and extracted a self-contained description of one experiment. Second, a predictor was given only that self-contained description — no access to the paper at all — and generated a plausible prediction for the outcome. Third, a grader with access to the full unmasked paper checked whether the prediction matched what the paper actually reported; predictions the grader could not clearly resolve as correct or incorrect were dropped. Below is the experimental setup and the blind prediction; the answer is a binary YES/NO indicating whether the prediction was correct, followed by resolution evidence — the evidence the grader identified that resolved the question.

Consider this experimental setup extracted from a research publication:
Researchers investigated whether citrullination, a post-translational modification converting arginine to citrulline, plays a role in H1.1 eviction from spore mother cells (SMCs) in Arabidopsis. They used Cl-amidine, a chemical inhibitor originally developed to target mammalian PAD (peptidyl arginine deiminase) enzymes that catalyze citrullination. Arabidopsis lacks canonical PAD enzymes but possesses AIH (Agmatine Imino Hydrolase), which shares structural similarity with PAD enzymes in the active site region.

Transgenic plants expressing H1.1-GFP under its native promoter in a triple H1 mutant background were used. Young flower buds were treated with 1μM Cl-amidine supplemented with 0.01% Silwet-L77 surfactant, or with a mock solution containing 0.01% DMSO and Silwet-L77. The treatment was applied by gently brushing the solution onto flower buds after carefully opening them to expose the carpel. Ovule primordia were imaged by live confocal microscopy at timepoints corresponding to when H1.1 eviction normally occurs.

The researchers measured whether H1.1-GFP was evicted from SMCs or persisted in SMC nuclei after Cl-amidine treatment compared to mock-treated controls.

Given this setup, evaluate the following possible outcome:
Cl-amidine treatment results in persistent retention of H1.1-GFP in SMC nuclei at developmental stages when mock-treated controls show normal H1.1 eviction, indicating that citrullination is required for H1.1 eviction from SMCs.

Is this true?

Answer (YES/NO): YES